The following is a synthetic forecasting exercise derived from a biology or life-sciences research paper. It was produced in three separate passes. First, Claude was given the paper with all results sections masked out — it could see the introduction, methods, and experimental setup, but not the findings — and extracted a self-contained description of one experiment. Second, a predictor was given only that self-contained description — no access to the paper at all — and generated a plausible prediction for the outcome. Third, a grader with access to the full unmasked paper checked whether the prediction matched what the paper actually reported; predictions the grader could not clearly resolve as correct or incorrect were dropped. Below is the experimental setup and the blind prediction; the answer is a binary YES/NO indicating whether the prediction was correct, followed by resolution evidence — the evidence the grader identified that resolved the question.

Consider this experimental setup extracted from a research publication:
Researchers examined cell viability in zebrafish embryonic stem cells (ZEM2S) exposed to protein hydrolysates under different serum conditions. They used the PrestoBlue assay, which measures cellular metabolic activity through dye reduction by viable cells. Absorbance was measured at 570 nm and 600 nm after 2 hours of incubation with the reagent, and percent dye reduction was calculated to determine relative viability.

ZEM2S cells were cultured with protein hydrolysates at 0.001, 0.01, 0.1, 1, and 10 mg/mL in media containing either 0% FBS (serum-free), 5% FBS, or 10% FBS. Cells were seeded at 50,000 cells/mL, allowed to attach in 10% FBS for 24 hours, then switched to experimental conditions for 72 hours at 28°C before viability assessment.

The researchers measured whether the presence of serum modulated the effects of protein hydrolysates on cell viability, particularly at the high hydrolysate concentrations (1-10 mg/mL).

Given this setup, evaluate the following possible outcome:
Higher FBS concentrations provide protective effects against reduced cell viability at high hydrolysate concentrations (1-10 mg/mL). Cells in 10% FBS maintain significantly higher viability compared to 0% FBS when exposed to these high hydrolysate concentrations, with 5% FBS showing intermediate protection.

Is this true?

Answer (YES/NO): NO